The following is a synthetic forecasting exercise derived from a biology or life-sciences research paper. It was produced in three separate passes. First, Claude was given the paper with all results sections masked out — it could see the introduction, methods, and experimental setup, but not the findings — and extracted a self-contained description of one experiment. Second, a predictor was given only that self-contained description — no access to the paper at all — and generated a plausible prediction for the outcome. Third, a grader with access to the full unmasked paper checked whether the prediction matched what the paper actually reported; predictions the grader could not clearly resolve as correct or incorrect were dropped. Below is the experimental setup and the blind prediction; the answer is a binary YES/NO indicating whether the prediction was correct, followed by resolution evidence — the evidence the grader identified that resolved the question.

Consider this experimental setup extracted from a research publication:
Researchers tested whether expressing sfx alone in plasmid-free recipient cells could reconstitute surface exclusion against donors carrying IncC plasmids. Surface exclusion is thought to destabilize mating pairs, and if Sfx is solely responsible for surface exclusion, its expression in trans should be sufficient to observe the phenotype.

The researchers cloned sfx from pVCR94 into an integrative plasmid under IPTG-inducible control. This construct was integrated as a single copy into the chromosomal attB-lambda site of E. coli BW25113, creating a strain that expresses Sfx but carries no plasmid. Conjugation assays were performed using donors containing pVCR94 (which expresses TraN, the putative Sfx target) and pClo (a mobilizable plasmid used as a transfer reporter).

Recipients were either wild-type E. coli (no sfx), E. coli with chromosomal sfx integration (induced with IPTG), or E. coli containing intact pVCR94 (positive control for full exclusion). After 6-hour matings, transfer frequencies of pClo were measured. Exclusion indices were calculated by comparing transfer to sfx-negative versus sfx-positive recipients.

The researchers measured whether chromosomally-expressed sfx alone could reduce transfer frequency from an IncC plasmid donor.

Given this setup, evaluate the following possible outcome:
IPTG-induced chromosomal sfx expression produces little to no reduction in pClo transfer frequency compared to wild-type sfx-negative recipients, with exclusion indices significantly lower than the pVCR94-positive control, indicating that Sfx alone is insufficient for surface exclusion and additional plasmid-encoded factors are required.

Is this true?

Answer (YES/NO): NO